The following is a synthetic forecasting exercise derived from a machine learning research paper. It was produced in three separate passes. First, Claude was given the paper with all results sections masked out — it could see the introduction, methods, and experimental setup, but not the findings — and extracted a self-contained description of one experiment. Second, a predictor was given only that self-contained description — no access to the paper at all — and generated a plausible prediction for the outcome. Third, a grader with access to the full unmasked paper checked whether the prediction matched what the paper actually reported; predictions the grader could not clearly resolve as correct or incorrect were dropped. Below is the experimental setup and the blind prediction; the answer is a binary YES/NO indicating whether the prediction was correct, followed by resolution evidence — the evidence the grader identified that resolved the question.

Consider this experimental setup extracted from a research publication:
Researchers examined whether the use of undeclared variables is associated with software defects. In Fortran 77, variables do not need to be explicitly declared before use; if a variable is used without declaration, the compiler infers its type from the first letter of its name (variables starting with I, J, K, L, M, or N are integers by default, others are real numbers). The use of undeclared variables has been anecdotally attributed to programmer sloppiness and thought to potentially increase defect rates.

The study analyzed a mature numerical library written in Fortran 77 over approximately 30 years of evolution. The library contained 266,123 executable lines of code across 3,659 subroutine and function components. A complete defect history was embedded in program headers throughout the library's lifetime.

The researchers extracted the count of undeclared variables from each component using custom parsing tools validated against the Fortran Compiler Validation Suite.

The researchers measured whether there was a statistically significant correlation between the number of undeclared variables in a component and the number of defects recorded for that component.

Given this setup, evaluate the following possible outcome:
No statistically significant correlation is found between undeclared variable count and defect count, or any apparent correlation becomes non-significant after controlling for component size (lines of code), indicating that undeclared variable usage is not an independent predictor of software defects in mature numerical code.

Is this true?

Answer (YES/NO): NO